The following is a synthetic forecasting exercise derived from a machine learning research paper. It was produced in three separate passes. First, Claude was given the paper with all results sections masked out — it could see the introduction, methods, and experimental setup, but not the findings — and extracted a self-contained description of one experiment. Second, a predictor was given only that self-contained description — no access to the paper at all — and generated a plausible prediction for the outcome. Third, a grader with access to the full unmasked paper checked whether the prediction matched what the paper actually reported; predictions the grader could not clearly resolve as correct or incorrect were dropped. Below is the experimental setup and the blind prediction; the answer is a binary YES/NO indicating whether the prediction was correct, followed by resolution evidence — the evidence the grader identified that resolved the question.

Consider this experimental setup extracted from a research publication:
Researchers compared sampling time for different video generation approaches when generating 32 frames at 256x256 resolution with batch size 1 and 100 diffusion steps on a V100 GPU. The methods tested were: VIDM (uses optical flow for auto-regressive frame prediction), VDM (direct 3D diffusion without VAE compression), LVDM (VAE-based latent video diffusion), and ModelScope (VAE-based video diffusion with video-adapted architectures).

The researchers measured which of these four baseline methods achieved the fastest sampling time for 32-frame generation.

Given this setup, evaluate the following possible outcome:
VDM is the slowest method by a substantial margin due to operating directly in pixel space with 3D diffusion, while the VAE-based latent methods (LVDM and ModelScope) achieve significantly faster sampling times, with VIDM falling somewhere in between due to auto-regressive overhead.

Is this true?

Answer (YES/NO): NO